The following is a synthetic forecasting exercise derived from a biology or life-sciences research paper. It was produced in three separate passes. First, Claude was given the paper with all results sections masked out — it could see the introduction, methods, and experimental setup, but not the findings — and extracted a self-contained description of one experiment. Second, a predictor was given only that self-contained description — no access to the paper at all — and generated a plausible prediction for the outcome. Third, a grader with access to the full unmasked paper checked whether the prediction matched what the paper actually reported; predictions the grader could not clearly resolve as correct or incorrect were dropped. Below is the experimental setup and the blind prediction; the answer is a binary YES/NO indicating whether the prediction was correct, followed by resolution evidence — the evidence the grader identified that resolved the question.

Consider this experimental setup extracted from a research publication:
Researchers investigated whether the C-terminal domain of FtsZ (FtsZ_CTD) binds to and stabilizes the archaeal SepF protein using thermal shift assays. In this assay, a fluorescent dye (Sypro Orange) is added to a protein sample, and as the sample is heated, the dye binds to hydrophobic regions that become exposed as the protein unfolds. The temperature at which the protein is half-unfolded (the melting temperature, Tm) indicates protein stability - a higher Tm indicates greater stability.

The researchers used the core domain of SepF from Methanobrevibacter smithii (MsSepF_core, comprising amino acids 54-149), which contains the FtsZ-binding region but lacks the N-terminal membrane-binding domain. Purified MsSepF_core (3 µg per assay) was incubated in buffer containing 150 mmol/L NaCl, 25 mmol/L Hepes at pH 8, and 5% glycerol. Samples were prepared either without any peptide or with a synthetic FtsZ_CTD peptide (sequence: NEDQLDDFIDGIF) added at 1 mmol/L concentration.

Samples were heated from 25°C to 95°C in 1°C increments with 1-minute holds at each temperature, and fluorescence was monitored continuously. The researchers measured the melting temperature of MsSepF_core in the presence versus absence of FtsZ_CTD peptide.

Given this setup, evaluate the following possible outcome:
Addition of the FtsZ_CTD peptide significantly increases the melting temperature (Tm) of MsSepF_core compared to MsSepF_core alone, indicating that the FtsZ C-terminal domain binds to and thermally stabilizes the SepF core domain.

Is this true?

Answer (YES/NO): YES